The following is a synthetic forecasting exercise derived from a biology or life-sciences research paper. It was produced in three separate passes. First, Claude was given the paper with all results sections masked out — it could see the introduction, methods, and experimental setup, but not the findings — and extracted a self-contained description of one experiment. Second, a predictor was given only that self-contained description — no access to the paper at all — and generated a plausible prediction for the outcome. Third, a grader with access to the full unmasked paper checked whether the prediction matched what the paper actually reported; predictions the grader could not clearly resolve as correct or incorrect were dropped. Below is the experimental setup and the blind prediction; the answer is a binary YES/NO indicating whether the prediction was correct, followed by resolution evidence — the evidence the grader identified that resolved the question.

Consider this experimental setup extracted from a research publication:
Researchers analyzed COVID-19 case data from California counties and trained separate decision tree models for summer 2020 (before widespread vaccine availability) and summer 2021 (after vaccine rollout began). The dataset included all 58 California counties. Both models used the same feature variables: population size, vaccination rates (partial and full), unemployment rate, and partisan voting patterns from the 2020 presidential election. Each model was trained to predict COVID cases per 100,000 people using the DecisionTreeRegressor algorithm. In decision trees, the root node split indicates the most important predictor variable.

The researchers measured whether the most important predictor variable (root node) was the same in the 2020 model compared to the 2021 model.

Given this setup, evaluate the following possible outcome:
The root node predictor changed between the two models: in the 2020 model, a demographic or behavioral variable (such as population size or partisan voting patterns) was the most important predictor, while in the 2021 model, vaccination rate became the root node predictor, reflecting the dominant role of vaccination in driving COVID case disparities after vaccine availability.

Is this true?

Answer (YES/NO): NO